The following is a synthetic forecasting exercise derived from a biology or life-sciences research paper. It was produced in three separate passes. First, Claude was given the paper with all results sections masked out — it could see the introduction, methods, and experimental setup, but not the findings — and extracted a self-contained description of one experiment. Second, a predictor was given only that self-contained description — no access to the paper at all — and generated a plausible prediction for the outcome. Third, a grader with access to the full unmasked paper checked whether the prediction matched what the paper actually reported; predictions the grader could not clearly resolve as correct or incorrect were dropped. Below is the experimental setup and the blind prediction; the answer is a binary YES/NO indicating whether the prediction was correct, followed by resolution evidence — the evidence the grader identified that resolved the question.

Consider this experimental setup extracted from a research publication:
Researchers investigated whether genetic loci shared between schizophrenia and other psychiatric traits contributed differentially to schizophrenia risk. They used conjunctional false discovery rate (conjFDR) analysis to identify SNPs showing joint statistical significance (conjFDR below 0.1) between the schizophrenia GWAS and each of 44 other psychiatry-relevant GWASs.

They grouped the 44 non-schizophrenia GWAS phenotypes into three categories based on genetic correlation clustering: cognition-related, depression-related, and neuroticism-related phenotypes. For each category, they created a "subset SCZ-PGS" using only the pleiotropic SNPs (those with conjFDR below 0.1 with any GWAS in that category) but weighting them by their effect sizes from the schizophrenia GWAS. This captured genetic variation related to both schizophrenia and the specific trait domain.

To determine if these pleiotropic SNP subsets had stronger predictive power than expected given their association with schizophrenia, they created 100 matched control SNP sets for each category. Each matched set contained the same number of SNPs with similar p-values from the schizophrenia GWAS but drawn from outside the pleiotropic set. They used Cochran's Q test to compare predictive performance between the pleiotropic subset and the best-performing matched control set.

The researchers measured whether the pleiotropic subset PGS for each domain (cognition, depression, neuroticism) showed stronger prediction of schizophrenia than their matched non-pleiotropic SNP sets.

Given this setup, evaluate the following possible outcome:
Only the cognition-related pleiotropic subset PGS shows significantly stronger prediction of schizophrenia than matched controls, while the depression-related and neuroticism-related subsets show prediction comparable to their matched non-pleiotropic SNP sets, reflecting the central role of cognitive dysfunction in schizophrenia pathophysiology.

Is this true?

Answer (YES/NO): NO